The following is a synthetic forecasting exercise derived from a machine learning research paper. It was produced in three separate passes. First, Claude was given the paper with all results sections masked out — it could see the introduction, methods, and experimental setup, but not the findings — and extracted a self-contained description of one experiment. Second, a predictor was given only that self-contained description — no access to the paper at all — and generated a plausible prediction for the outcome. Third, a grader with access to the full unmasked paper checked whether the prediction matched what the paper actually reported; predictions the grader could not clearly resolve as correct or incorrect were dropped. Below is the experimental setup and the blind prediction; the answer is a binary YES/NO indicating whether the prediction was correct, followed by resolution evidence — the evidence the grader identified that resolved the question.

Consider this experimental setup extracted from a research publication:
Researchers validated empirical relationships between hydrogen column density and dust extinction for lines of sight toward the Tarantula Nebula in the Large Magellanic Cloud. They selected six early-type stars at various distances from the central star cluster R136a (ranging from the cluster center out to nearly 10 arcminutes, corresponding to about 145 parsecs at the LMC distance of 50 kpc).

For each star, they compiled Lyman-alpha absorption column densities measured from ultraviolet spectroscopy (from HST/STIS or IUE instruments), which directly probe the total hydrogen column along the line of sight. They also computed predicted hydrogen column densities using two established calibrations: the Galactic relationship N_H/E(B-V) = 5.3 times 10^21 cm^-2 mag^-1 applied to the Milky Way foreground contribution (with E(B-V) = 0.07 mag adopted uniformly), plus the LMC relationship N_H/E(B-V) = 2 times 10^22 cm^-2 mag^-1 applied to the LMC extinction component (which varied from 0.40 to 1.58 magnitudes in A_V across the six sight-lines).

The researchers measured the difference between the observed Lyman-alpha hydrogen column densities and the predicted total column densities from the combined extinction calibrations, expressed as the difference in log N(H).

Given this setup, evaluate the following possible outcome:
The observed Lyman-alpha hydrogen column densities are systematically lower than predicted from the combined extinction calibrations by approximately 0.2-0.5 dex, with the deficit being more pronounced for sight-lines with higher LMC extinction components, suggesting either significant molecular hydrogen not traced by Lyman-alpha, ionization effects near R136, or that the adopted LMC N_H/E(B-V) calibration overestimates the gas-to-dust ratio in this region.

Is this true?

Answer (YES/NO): NO